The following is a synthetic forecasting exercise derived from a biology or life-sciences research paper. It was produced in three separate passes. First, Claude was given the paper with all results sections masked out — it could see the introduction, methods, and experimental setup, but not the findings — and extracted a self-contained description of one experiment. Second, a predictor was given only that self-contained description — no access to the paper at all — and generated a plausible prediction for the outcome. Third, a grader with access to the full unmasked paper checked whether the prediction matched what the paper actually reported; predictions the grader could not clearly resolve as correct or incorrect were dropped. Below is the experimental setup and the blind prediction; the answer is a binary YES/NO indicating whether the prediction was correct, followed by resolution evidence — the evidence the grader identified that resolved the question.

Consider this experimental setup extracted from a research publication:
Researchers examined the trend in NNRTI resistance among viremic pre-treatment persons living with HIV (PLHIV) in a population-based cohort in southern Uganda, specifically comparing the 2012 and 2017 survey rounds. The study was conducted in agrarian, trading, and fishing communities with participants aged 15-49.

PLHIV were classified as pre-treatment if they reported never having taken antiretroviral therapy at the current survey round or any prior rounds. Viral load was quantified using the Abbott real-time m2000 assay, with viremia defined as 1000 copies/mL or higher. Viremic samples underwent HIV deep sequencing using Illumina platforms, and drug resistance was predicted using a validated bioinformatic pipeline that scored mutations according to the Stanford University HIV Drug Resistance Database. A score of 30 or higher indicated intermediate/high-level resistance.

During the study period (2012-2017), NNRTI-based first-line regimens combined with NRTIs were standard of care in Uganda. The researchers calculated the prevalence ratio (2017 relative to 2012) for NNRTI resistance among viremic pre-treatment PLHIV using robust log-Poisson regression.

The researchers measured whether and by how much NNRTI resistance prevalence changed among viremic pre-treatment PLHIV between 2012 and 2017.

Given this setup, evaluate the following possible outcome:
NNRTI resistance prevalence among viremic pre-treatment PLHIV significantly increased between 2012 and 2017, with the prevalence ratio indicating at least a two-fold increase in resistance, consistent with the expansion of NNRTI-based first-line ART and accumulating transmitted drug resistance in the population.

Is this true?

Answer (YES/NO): NO